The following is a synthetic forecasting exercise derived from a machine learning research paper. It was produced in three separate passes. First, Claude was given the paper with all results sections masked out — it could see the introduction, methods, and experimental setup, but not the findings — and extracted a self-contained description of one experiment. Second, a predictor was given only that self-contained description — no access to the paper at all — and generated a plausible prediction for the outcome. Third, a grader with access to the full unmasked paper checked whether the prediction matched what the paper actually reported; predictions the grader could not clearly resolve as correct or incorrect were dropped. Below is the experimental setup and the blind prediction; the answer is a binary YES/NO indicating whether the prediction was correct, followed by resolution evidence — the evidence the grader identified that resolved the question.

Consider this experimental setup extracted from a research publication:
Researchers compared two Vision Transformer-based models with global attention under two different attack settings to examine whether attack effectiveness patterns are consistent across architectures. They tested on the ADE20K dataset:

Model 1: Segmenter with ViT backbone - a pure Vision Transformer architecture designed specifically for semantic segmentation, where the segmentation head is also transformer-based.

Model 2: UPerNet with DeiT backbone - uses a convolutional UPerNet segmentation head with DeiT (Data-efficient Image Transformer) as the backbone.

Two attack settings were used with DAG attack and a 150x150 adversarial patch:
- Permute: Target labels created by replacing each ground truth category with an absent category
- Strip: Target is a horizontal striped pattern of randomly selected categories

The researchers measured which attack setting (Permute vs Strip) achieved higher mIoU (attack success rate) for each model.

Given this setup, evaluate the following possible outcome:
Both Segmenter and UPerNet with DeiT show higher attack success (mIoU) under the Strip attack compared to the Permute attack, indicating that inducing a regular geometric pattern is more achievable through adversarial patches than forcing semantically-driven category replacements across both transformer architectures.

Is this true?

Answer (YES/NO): NO